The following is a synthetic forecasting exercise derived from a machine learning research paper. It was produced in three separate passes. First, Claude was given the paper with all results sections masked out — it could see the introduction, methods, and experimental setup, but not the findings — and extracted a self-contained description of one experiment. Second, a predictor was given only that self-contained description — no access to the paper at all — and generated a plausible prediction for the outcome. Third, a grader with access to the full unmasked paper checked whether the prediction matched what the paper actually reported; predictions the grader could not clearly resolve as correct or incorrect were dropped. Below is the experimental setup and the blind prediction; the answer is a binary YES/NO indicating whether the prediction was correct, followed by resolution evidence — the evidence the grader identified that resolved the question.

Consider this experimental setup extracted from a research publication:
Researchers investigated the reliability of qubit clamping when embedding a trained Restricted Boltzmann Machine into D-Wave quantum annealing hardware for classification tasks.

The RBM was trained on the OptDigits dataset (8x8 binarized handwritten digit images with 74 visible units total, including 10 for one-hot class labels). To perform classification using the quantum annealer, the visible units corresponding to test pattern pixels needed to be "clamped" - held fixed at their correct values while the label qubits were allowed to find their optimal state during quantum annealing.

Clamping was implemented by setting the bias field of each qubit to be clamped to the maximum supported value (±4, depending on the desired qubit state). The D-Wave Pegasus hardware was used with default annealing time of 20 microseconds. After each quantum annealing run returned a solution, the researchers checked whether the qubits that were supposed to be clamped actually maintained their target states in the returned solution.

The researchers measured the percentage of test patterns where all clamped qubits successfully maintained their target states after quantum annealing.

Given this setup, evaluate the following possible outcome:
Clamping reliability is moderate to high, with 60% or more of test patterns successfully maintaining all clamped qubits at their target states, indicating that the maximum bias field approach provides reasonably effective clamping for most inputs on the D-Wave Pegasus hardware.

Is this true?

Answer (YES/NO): YES